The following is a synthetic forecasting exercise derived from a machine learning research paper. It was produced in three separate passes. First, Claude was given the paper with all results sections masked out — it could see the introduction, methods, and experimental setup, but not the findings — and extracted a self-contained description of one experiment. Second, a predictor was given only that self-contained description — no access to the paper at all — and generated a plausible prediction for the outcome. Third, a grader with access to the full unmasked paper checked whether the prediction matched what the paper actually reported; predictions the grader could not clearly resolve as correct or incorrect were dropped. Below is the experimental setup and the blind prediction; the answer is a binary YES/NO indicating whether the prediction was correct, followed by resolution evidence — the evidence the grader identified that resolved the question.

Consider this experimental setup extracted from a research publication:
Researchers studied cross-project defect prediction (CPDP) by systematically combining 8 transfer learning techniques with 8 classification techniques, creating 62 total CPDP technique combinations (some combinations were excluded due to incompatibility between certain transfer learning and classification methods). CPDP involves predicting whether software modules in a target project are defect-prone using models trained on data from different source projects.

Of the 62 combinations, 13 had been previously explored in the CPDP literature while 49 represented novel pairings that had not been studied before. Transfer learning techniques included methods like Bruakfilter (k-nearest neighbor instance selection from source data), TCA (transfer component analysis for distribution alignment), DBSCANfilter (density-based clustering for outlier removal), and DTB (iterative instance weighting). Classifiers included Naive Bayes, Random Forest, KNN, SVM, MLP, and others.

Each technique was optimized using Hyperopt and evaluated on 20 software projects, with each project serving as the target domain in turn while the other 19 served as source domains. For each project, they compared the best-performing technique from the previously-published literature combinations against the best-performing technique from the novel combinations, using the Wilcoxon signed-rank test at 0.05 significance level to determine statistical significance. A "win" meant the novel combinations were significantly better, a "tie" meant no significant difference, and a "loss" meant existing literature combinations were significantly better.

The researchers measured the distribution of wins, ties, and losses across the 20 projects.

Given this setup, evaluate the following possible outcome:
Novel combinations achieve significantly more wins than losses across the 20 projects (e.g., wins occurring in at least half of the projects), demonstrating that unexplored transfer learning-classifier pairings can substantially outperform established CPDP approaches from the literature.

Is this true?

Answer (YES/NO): YES